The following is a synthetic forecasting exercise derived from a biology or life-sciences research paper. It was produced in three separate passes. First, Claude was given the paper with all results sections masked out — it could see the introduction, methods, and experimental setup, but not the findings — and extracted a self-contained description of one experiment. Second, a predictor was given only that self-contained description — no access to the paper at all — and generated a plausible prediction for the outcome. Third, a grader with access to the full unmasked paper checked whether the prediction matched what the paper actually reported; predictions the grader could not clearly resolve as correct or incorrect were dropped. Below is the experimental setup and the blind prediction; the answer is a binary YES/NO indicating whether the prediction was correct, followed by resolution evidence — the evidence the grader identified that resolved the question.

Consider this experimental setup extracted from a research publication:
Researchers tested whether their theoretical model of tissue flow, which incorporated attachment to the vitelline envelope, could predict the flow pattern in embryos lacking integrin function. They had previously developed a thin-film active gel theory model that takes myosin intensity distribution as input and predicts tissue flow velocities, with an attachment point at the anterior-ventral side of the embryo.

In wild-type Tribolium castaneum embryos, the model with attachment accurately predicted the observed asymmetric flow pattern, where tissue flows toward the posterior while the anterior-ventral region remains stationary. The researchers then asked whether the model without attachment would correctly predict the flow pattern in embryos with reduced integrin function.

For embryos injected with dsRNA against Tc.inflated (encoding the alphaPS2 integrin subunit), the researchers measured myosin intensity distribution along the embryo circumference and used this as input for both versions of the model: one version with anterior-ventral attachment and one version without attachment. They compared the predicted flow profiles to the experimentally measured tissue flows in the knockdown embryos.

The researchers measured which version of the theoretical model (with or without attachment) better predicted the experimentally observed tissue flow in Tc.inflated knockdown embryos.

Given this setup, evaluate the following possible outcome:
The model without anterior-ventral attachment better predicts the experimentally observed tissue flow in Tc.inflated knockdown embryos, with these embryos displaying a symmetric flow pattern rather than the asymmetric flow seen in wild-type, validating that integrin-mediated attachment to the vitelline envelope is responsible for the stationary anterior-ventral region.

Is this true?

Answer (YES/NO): YES